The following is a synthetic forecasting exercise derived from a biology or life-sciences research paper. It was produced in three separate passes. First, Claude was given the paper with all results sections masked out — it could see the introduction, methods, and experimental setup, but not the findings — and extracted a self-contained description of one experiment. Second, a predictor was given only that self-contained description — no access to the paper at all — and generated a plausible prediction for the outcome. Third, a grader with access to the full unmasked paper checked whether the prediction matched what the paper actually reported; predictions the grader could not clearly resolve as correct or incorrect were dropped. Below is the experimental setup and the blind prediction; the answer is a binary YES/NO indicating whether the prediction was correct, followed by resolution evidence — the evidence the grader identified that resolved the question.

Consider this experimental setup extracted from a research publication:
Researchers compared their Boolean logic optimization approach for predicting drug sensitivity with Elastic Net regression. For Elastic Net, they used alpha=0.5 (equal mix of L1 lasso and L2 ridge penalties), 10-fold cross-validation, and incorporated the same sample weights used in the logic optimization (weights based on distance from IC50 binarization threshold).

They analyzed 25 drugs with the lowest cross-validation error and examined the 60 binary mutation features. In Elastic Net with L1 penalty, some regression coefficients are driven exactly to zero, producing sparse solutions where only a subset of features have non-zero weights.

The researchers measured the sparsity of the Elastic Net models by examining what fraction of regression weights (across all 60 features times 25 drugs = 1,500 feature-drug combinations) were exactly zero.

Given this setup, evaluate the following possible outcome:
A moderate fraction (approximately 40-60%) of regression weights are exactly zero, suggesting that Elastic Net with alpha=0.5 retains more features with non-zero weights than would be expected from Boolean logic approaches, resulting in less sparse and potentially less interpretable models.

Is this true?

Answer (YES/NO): NO